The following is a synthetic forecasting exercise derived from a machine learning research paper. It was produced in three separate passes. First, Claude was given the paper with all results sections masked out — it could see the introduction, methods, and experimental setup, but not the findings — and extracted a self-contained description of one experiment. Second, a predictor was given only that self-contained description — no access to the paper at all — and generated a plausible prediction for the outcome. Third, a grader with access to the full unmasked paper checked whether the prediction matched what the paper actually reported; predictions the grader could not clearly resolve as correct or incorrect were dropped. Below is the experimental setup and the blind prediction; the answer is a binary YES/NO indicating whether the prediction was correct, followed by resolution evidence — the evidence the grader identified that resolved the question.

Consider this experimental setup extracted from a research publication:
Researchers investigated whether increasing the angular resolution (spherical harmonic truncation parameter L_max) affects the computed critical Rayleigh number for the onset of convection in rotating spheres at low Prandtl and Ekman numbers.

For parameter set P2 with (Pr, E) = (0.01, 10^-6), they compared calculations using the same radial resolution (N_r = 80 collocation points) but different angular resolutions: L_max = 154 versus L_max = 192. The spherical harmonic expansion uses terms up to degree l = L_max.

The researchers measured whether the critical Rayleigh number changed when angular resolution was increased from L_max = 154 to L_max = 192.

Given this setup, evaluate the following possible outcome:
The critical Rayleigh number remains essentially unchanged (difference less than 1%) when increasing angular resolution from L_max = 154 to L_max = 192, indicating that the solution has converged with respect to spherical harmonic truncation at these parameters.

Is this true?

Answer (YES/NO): YES